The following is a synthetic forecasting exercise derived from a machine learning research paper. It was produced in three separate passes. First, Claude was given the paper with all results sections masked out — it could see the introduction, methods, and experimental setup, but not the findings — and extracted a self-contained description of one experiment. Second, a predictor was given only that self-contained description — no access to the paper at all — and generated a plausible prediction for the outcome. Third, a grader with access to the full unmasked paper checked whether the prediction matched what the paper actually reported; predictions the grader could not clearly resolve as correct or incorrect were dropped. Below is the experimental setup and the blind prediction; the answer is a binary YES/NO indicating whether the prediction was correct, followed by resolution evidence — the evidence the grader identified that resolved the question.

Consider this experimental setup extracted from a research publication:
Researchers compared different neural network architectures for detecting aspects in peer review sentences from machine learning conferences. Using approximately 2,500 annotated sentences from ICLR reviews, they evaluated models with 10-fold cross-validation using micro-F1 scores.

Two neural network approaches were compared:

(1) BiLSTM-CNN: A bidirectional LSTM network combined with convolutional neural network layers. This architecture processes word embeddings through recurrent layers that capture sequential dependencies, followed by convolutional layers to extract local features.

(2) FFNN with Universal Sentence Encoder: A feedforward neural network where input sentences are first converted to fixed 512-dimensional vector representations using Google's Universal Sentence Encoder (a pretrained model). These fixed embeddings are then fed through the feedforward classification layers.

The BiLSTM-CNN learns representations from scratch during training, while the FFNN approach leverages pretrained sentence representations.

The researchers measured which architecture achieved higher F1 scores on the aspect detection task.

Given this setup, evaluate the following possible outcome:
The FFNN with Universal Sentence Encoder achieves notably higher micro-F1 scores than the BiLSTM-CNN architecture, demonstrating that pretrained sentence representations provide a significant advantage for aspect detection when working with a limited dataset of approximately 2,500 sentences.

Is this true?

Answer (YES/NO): YES